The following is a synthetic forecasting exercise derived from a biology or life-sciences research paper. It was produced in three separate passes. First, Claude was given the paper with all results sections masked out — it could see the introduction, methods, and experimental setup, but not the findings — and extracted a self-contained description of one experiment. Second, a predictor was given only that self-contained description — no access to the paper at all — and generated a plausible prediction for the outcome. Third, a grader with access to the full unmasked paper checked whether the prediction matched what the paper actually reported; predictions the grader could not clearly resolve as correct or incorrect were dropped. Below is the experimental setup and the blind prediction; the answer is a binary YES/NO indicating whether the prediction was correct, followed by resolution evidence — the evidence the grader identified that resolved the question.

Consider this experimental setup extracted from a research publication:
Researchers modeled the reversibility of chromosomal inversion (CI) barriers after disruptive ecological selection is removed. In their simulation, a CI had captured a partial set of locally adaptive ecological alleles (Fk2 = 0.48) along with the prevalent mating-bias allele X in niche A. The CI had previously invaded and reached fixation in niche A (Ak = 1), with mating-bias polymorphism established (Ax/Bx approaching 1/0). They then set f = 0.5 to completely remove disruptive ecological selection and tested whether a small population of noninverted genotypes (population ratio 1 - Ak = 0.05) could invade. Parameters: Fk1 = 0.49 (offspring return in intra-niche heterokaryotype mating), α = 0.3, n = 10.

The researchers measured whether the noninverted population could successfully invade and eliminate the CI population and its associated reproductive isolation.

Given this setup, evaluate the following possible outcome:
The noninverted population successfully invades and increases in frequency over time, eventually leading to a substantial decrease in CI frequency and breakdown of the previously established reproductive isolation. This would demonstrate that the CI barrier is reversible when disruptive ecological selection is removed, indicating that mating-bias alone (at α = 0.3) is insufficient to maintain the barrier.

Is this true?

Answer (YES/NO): NO